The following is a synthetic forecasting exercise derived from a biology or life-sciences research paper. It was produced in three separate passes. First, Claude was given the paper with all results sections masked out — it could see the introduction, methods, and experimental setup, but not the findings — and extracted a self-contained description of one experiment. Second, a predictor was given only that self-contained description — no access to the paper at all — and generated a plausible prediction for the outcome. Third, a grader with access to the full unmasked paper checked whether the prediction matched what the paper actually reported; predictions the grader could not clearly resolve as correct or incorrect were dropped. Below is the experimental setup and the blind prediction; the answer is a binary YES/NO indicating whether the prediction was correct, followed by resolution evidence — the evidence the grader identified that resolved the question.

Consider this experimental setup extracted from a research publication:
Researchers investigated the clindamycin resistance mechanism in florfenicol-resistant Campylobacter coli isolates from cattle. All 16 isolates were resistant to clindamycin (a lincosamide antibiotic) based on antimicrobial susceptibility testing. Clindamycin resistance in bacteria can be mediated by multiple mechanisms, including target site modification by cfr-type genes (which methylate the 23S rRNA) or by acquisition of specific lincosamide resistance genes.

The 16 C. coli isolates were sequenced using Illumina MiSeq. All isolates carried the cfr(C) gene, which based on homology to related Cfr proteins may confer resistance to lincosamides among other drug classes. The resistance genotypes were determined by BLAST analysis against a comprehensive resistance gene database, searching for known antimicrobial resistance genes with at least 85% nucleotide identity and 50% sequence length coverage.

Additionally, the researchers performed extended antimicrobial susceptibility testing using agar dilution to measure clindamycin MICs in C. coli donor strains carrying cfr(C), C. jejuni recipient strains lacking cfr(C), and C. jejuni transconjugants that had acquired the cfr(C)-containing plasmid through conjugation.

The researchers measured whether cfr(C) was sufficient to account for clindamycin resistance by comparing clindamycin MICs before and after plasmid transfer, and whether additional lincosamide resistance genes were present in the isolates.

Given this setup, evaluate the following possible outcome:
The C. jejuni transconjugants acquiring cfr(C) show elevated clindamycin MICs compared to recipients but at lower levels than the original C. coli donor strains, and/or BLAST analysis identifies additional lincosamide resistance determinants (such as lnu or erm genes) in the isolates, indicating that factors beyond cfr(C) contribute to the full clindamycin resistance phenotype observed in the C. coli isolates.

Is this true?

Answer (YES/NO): NO